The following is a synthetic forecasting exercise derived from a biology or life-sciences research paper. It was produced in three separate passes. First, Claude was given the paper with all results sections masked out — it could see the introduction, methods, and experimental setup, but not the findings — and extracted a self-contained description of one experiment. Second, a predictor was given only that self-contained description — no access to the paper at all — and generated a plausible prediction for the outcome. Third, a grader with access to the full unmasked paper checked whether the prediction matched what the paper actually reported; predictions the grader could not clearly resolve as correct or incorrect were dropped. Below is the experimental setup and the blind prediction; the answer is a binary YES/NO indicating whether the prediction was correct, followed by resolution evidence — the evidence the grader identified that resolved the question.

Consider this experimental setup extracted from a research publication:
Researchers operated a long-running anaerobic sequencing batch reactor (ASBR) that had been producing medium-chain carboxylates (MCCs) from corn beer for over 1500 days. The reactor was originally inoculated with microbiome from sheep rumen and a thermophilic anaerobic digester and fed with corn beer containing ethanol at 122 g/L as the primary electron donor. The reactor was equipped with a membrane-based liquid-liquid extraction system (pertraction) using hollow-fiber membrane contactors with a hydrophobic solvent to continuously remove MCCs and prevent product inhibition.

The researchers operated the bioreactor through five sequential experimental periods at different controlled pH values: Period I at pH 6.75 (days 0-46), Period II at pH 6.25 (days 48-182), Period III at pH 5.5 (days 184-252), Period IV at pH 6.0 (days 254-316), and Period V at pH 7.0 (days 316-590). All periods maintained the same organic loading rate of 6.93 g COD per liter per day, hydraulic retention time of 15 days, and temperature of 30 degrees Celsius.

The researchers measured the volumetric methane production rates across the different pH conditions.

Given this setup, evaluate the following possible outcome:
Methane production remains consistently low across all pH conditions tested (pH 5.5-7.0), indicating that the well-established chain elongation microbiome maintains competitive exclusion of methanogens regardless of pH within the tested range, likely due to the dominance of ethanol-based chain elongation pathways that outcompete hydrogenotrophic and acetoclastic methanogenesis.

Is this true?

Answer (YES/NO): NO